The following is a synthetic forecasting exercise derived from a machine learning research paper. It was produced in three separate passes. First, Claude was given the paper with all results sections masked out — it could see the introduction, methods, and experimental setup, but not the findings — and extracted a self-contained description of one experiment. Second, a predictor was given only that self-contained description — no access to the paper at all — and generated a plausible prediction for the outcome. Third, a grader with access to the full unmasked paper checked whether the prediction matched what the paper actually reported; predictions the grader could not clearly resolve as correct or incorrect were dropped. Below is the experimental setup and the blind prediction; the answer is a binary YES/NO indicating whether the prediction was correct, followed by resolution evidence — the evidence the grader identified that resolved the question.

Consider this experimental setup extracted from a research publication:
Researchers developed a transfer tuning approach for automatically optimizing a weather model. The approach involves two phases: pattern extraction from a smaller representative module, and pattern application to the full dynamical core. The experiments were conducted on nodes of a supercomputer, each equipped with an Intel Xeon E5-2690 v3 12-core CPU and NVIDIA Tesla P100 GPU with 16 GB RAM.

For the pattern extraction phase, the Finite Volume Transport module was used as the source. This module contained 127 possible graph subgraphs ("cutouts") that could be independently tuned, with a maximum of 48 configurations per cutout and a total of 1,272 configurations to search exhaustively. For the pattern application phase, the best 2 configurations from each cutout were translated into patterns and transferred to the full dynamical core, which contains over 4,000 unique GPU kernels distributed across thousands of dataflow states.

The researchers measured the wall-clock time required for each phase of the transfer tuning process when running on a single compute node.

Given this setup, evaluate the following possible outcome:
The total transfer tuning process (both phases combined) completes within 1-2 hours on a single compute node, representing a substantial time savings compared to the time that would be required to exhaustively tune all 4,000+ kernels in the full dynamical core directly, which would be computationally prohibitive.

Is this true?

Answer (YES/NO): NO